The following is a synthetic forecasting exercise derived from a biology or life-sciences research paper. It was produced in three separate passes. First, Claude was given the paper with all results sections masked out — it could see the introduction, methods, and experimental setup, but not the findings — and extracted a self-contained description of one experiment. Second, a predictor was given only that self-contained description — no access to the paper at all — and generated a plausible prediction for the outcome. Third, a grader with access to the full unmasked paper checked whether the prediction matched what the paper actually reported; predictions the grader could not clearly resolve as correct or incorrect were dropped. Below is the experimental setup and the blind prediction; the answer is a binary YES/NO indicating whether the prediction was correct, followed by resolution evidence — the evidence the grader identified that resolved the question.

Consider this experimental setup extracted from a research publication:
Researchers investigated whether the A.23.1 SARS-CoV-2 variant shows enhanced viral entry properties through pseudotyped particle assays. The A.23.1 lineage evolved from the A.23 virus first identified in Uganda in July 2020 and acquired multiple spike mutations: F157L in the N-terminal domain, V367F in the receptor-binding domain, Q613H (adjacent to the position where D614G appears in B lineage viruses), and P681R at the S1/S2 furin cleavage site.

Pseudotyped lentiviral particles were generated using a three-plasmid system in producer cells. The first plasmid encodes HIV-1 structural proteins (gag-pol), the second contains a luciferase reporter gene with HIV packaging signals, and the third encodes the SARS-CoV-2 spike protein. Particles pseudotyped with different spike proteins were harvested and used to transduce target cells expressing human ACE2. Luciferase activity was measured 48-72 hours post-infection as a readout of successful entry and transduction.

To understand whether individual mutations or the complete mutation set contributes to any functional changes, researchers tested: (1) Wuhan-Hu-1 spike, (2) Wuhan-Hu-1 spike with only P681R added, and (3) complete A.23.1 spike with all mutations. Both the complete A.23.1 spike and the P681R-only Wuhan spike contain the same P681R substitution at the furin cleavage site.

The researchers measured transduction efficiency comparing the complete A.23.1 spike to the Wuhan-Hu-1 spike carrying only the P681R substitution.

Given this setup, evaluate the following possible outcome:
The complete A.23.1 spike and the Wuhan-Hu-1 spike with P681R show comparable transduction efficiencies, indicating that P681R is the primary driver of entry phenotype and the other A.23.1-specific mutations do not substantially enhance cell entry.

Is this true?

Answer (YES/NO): NO